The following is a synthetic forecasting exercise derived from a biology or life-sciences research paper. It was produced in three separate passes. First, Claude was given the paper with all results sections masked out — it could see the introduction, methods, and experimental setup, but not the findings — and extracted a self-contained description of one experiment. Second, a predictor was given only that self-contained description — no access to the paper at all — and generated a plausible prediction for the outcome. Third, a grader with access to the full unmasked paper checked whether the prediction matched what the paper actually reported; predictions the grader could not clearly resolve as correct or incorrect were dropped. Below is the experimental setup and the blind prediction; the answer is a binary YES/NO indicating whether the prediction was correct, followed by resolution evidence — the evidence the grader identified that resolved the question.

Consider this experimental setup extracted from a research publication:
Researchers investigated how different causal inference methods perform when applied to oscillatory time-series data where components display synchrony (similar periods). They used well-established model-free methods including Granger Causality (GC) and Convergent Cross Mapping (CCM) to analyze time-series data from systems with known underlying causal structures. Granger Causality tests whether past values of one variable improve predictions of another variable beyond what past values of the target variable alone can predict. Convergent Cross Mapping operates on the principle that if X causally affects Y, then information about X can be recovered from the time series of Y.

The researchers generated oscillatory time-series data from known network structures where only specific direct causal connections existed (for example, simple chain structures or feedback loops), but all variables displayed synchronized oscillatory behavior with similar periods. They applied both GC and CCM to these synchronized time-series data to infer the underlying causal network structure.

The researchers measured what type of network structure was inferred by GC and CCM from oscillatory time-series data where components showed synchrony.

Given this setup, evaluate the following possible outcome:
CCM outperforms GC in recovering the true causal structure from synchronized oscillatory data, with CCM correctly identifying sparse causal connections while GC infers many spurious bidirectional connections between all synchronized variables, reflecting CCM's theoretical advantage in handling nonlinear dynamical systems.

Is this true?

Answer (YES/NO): NO